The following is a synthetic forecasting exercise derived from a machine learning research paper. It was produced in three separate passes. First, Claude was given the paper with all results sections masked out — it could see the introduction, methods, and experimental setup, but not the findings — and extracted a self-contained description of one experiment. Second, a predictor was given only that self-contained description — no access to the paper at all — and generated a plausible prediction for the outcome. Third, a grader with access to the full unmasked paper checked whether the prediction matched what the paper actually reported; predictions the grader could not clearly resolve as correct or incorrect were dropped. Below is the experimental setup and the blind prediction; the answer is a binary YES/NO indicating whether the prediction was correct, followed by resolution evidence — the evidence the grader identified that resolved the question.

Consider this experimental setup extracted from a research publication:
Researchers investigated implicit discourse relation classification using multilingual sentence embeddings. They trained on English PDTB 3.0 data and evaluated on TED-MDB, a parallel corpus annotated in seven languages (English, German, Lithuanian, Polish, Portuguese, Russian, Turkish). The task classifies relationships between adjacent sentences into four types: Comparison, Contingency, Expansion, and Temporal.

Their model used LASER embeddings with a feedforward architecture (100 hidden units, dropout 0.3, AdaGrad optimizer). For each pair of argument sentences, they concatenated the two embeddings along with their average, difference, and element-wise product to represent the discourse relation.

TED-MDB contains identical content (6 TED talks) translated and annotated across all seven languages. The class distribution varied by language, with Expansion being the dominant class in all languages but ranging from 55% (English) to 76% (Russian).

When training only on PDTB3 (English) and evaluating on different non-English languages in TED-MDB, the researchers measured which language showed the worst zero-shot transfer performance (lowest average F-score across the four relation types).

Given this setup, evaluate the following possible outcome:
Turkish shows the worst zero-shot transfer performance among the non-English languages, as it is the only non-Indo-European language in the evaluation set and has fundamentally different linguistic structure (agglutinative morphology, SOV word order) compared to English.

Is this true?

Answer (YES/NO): YES